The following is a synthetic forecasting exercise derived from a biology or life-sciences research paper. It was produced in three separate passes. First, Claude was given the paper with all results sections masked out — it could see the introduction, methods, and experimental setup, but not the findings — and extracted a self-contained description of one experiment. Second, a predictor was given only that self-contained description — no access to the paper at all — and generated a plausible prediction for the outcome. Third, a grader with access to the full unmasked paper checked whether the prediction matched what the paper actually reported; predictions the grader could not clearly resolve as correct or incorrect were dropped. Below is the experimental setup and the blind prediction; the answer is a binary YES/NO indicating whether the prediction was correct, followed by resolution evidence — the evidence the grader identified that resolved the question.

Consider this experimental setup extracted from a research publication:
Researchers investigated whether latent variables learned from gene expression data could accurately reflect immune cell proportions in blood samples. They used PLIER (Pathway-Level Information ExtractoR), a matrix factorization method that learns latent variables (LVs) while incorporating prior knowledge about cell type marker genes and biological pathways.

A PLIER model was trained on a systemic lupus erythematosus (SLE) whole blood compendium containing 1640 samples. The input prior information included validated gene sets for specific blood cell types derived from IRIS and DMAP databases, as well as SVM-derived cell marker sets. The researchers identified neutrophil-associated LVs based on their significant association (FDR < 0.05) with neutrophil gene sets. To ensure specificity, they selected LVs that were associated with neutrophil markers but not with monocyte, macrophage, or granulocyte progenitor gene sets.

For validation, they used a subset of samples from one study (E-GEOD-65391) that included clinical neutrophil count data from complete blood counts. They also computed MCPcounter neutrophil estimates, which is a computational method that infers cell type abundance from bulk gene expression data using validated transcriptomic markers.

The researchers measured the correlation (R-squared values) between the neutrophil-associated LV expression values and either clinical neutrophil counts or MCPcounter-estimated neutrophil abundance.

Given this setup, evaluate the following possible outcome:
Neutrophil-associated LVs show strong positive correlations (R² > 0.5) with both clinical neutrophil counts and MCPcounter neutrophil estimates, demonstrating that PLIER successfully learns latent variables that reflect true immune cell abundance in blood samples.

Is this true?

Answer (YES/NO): NO